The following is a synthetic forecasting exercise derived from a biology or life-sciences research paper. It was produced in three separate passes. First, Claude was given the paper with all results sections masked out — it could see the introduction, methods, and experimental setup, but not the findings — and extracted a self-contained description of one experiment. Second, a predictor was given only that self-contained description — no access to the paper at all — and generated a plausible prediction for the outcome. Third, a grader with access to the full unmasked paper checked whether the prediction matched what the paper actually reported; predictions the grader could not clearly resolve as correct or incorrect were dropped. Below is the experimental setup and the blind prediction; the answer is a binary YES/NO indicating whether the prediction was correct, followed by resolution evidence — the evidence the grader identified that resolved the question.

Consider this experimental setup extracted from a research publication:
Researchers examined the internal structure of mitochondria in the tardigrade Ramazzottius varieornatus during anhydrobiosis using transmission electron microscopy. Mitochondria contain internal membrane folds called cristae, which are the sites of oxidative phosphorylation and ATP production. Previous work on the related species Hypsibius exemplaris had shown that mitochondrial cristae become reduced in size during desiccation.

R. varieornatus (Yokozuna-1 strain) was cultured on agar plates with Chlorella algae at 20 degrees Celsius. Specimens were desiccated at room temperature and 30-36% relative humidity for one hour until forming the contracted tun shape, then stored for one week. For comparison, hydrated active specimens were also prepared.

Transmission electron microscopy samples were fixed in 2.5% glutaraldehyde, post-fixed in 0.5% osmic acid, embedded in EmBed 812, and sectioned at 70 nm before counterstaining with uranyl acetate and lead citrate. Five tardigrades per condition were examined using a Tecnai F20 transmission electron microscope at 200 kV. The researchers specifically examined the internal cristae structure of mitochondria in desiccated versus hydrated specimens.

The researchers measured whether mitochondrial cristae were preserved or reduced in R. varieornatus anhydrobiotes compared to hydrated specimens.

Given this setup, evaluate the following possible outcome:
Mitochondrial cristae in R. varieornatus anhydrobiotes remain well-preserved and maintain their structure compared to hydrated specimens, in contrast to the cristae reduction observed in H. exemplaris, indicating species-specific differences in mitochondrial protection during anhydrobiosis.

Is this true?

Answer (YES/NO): YES